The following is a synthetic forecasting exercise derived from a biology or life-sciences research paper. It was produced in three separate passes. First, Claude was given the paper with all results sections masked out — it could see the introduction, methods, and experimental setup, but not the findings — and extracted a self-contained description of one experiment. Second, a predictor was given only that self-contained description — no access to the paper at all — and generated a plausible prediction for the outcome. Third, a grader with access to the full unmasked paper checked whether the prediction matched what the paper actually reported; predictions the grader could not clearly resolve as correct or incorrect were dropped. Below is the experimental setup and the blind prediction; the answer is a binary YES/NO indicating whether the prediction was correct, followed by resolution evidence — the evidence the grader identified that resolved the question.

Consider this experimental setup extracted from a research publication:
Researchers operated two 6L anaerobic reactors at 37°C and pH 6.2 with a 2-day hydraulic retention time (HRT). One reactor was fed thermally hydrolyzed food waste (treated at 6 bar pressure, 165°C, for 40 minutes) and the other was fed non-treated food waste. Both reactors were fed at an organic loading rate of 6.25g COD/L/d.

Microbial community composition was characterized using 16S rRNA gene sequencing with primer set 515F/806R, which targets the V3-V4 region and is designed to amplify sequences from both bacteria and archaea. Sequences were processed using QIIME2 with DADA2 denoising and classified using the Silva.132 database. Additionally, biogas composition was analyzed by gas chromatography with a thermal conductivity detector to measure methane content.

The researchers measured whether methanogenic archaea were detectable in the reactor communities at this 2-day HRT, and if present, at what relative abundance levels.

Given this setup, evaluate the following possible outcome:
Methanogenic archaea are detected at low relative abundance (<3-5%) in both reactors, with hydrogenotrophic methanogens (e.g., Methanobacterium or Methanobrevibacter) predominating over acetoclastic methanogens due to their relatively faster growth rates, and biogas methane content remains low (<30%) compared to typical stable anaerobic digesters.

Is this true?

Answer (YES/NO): NO